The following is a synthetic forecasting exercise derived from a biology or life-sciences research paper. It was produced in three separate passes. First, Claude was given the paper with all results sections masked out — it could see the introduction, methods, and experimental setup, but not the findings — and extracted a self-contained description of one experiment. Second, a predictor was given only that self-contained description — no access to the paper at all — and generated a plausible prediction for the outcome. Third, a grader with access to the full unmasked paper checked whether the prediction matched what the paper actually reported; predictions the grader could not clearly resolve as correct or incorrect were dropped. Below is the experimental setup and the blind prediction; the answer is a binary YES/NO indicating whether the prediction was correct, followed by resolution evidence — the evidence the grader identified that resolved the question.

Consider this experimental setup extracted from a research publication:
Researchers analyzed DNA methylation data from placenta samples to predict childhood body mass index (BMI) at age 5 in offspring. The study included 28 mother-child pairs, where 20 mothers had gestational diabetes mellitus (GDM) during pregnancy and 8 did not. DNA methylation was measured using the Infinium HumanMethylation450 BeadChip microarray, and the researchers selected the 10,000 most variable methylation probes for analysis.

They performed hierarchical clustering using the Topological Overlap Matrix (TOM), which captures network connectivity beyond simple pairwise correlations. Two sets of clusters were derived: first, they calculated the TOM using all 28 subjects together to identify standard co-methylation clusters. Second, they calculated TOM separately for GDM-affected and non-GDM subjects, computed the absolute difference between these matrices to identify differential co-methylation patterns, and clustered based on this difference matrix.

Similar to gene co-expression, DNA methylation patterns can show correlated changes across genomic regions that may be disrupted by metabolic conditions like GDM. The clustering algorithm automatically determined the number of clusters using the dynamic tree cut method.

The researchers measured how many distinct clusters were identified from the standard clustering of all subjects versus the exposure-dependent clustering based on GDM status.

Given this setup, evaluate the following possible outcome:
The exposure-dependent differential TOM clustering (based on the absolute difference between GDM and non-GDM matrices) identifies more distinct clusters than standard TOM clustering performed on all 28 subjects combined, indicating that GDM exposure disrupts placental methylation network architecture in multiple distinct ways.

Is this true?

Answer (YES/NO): YES